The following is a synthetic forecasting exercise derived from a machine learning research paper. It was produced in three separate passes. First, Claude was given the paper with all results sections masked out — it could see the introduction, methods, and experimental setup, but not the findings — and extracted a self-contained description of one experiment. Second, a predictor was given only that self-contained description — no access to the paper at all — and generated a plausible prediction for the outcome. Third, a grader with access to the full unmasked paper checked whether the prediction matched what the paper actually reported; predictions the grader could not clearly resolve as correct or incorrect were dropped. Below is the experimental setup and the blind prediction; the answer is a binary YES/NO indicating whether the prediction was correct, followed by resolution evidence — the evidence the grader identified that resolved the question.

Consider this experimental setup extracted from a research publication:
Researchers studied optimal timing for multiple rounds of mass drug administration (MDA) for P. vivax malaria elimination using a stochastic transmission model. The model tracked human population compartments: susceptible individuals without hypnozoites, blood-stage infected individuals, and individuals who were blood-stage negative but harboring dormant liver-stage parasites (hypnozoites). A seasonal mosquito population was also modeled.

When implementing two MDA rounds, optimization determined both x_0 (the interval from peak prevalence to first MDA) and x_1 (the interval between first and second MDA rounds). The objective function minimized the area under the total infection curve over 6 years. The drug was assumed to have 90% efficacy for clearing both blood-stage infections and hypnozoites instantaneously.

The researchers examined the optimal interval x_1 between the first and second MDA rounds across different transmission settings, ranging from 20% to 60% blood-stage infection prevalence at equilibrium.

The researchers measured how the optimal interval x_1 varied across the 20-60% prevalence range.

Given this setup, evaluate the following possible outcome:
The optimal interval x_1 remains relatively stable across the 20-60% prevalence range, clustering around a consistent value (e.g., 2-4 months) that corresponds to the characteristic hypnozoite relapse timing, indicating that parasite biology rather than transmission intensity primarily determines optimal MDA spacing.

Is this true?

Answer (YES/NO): NO